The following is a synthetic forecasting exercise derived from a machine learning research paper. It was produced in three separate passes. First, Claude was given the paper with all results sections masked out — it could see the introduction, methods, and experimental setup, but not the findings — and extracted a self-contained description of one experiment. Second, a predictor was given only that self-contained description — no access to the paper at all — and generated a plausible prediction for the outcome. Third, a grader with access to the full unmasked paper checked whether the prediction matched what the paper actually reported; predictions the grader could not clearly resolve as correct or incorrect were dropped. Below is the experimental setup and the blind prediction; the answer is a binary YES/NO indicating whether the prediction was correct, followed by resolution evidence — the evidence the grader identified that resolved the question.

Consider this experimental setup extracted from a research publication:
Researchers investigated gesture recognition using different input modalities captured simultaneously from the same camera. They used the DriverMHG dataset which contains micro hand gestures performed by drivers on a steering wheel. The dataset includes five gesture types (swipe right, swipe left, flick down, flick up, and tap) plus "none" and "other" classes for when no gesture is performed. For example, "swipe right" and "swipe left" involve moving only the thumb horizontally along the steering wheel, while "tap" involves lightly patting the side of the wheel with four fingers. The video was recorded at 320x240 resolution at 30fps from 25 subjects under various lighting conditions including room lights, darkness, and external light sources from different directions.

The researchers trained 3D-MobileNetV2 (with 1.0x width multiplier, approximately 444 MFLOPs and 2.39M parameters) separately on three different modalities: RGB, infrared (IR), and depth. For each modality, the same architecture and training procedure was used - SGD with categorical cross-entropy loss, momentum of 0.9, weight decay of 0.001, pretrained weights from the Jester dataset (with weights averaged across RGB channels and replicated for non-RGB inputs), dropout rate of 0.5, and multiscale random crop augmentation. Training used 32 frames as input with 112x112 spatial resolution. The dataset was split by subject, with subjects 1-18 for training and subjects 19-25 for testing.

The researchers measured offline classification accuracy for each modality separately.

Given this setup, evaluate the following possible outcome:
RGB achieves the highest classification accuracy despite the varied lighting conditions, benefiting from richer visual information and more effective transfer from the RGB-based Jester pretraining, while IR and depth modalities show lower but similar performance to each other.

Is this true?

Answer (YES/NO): NO